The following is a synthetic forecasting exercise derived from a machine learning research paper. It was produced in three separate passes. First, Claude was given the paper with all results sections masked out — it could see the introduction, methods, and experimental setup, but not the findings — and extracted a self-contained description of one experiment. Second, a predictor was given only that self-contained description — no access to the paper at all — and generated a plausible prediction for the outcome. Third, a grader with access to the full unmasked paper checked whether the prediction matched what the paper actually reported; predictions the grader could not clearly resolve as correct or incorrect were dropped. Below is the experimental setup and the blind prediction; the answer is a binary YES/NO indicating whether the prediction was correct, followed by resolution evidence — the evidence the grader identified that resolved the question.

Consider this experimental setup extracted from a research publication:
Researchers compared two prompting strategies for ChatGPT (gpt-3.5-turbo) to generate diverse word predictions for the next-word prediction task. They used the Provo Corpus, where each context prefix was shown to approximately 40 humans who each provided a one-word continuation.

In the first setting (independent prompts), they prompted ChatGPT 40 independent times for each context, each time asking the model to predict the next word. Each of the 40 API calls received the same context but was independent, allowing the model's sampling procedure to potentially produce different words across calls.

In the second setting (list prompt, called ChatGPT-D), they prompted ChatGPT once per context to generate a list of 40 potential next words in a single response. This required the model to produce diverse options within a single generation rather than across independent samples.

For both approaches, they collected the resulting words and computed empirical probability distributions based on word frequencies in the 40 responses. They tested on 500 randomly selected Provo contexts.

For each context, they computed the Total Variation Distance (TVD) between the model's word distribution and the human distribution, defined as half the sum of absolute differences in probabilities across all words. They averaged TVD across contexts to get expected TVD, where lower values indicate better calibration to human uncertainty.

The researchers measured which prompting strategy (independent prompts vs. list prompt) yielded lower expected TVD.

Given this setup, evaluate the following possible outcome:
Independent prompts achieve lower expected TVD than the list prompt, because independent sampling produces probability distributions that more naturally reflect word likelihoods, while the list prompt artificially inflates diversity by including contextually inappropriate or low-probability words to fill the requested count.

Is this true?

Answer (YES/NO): YES